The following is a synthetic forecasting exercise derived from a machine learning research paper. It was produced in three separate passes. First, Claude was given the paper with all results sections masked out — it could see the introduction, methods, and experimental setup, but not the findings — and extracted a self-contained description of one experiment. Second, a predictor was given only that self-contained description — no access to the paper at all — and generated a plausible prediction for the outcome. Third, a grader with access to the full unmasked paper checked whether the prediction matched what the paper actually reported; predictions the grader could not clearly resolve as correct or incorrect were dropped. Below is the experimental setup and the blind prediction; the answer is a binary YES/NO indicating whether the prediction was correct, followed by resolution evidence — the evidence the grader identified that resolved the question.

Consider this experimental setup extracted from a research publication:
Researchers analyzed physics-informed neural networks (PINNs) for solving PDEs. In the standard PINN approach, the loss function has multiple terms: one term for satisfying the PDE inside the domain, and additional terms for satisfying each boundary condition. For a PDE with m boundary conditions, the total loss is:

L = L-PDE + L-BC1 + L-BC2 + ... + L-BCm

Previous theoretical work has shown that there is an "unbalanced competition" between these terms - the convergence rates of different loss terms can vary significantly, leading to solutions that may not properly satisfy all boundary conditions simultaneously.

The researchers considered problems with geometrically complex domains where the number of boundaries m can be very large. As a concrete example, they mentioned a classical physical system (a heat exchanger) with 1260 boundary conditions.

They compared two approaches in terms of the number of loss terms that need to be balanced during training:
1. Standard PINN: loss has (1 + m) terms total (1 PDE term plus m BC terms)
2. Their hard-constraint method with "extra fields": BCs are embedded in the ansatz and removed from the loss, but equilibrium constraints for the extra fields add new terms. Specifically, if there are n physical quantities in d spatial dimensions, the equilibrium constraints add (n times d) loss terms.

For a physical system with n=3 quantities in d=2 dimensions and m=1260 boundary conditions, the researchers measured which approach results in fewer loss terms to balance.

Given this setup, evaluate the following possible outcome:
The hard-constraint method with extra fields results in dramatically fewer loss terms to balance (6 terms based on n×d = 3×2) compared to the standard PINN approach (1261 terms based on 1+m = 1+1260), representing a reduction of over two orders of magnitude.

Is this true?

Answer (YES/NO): NO